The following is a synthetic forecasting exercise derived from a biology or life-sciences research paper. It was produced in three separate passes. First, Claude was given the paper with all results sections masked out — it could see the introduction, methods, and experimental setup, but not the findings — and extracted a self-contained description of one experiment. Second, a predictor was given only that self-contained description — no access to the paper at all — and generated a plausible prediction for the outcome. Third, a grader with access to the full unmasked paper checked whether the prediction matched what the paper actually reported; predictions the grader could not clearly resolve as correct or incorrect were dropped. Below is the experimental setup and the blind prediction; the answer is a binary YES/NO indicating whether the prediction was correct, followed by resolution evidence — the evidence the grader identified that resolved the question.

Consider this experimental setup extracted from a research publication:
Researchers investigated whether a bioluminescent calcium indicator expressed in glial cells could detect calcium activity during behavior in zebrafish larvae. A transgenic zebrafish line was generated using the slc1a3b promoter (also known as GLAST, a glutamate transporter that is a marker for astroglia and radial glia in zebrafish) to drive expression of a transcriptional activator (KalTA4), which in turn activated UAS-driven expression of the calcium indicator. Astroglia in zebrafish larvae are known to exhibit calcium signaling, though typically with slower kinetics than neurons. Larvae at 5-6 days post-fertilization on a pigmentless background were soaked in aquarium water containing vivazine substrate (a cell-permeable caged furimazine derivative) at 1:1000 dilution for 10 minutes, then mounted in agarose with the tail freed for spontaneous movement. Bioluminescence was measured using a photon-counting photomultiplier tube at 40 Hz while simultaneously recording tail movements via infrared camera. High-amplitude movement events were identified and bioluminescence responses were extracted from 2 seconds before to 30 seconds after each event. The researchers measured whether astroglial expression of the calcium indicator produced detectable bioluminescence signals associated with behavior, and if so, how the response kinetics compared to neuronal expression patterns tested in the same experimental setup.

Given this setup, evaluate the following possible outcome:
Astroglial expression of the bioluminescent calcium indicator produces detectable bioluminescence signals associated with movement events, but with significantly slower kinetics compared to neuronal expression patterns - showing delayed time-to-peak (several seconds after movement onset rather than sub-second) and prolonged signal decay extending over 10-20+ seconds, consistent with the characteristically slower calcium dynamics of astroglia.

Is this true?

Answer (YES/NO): YES